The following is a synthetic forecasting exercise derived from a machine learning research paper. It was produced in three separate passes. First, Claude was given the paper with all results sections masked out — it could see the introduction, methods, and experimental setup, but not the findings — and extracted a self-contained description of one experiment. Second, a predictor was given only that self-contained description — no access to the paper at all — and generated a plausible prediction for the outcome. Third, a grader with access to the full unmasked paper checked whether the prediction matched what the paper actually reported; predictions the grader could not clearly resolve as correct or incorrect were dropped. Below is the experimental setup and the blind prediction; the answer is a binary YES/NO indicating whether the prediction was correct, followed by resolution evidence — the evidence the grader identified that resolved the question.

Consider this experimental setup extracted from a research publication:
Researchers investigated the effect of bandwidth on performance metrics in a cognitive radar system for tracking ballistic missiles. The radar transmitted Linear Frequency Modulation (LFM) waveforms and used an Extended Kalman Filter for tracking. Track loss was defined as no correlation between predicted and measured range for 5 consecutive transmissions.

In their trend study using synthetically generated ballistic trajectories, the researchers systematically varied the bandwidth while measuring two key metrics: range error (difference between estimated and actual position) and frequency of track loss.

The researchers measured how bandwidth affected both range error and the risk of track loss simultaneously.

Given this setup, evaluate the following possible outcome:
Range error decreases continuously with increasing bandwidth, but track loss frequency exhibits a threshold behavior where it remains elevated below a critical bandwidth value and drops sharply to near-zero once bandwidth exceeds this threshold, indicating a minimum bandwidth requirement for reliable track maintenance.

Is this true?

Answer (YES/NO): NO